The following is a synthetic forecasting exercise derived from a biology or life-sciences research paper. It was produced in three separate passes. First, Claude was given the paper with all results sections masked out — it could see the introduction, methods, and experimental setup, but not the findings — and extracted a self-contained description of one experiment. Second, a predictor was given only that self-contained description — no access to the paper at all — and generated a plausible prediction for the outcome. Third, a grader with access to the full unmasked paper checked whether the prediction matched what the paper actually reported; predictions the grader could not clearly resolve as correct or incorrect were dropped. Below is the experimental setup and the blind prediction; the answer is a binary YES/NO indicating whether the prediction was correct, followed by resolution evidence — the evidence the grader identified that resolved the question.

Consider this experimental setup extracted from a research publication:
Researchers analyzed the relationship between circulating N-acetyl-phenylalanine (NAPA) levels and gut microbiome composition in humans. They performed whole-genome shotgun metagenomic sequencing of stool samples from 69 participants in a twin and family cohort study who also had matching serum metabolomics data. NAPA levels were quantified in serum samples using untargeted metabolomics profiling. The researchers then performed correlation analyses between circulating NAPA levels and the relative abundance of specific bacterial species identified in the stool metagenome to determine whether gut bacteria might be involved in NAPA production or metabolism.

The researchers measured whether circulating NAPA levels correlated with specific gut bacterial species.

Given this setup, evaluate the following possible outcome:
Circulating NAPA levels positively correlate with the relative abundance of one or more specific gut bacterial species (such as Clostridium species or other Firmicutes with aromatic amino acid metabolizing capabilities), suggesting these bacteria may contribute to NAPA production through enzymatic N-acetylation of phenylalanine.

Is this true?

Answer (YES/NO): NO